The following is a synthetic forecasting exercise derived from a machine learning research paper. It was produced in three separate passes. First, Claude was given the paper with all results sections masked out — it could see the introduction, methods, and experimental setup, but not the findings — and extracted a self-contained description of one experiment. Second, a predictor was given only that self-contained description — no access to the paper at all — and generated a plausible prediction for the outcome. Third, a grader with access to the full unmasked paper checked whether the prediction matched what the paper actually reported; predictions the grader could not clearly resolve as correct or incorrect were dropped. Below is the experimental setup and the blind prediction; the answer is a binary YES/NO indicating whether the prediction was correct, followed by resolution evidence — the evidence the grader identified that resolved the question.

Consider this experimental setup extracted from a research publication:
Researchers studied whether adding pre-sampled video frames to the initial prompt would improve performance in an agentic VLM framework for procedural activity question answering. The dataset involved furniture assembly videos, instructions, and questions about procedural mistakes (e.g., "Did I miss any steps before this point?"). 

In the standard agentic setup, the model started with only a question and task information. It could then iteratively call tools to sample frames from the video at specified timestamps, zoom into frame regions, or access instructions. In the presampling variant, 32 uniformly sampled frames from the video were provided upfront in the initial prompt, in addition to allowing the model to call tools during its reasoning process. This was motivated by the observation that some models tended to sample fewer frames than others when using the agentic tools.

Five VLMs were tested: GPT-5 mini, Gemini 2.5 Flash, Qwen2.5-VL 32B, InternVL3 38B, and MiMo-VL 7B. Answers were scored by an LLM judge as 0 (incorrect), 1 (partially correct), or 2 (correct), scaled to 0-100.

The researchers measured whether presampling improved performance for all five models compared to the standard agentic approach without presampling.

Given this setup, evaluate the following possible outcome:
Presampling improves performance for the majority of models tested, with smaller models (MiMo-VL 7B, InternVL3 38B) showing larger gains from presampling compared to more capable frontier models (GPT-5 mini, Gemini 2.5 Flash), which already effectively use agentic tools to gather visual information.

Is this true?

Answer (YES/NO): NO